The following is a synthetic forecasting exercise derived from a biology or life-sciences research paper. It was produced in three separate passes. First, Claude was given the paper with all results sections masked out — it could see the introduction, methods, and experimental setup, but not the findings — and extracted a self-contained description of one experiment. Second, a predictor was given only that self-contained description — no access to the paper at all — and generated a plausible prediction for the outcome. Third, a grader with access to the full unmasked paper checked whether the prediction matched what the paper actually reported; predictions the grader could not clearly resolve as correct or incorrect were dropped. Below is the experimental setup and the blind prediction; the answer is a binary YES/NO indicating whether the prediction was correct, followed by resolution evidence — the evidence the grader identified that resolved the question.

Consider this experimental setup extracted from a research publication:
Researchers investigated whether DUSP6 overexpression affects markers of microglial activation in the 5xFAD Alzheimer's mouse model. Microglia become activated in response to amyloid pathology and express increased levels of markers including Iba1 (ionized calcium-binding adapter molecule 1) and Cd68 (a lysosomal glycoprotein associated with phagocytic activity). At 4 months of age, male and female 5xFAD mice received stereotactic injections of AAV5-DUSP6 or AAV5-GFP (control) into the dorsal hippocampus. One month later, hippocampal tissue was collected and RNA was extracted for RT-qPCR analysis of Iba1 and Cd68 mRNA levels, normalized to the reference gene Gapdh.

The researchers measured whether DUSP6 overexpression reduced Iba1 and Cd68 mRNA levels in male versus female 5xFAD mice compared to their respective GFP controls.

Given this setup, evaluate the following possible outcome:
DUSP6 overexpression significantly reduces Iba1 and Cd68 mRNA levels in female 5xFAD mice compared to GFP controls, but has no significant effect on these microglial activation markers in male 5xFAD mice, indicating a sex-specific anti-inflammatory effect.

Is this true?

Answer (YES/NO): NO